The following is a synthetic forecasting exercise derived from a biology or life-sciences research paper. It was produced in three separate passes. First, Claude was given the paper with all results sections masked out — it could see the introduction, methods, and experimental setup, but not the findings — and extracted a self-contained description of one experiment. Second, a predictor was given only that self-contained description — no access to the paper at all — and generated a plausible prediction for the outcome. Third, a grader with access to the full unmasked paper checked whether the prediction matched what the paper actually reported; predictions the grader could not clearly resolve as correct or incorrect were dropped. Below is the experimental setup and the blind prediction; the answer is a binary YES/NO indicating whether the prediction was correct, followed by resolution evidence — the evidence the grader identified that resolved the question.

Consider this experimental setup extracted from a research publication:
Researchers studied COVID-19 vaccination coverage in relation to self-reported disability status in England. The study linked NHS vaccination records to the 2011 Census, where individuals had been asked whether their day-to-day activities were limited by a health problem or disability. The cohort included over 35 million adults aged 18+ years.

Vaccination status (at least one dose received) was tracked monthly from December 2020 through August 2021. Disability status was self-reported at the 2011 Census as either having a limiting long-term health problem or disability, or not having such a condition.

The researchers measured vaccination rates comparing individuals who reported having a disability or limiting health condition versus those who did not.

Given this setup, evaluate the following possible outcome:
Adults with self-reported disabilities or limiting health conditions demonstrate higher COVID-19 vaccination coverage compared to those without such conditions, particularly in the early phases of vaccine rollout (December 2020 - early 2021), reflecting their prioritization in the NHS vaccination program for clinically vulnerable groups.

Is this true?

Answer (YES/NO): YES